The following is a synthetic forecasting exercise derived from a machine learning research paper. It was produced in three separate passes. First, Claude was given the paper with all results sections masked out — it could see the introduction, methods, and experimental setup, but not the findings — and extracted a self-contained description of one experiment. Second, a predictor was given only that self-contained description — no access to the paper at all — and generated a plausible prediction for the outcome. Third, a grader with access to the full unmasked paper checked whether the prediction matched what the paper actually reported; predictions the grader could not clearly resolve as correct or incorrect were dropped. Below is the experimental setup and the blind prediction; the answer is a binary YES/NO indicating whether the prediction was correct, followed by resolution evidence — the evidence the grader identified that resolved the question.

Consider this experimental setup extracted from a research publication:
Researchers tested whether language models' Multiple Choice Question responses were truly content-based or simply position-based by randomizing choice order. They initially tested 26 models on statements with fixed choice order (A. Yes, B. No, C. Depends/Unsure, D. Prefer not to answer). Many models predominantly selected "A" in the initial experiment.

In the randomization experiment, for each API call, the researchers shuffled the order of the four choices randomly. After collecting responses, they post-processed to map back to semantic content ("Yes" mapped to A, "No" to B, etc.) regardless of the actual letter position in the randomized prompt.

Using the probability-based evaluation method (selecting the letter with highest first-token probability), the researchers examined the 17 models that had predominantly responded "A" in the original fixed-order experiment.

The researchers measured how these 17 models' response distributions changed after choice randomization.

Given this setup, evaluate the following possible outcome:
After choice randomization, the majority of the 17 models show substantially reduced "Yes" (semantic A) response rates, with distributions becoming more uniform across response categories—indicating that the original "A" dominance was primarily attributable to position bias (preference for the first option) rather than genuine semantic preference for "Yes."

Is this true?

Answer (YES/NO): YES